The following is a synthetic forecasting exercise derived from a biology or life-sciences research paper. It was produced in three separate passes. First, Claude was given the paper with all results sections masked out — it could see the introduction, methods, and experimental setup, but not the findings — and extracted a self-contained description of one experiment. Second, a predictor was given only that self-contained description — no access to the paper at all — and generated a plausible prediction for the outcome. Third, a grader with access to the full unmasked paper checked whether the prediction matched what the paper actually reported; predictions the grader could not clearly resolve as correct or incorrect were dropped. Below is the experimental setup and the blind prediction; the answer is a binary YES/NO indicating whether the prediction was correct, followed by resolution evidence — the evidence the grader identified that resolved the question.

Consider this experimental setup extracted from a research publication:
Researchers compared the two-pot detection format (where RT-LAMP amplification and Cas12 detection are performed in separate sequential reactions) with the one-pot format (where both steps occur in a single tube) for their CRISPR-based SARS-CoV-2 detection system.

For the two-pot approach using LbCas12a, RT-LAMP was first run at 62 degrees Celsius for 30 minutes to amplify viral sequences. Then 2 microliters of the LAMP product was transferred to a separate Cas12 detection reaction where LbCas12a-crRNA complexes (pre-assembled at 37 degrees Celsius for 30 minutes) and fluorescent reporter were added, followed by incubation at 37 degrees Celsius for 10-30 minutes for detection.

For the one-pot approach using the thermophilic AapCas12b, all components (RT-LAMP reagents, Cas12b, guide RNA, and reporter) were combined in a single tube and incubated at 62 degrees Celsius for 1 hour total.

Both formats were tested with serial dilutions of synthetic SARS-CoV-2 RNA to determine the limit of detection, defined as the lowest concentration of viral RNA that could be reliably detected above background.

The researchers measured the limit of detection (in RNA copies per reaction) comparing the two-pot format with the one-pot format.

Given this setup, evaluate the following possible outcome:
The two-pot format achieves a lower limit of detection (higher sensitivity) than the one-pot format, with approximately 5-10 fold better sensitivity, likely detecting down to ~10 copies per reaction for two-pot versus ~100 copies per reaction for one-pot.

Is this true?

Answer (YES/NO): NO